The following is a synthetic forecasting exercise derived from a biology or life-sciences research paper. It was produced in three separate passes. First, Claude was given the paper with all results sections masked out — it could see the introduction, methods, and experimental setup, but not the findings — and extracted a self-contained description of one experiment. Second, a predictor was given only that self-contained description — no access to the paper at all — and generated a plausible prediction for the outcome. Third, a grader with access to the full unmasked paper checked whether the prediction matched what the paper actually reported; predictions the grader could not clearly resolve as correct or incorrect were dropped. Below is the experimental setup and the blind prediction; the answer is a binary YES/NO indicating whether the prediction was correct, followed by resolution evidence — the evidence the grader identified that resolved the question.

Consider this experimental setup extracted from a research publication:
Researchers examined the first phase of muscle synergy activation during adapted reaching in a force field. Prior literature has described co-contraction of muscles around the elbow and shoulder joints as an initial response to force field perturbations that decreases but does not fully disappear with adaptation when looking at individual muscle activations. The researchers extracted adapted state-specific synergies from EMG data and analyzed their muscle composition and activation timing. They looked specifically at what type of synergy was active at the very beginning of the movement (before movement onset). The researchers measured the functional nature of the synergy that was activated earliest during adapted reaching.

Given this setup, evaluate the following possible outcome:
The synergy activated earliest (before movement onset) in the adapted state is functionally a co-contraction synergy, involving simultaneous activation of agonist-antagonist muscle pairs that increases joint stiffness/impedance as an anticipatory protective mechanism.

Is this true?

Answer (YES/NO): YES